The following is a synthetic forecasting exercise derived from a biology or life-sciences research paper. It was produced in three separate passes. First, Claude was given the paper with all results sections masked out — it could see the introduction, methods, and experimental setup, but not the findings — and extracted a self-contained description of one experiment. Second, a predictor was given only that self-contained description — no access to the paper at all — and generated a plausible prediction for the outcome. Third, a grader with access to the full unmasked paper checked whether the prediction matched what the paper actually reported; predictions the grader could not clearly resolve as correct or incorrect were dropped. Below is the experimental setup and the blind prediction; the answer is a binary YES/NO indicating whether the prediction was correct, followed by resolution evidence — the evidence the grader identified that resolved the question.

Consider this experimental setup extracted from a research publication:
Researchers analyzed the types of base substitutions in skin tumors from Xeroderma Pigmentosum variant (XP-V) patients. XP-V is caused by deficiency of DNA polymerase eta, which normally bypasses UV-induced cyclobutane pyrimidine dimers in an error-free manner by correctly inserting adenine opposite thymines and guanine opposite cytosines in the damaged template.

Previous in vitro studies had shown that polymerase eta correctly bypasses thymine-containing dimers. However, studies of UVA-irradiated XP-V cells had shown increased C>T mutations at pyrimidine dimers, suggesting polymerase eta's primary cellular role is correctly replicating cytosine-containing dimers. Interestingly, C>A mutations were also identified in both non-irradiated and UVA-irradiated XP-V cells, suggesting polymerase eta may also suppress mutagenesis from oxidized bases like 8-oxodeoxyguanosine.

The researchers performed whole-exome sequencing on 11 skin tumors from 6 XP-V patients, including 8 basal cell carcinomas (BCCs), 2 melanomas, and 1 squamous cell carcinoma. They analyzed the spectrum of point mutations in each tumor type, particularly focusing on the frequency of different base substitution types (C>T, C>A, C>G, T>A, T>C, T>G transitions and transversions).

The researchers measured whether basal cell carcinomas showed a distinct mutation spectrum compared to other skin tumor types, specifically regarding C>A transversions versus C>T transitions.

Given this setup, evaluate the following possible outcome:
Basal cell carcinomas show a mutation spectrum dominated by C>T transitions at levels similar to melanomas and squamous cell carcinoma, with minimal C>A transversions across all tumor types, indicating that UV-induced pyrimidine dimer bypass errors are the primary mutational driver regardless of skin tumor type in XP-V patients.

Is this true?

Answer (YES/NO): NO